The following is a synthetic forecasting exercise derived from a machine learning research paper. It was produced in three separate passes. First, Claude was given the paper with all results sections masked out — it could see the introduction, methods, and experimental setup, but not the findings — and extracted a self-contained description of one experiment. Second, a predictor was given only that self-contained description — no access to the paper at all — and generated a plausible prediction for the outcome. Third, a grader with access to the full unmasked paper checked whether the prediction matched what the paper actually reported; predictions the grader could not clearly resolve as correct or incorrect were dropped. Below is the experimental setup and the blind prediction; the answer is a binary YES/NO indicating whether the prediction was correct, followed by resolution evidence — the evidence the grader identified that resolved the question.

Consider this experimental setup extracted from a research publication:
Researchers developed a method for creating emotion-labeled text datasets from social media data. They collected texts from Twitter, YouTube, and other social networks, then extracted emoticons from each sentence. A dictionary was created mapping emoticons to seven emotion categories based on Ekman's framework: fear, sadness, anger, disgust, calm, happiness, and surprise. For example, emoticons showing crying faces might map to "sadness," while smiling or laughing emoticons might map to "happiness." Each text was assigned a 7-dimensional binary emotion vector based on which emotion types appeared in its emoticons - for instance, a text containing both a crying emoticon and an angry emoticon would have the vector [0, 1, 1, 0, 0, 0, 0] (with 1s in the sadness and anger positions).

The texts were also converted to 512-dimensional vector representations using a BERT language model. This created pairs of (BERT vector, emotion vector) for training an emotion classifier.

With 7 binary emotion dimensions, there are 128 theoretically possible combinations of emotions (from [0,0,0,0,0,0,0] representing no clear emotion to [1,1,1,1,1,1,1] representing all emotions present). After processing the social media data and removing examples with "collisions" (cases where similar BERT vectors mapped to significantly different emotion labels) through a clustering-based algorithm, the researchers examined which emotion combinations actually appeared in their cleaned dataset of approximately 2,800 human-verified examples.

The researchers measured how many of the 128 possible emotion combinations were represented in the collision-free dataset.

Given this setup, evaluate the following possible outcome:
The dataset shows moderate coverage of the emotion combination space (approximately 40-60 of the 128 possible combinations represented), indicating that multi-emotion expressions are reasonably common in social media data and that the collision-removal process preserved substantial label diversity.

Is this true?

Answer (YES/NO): NO